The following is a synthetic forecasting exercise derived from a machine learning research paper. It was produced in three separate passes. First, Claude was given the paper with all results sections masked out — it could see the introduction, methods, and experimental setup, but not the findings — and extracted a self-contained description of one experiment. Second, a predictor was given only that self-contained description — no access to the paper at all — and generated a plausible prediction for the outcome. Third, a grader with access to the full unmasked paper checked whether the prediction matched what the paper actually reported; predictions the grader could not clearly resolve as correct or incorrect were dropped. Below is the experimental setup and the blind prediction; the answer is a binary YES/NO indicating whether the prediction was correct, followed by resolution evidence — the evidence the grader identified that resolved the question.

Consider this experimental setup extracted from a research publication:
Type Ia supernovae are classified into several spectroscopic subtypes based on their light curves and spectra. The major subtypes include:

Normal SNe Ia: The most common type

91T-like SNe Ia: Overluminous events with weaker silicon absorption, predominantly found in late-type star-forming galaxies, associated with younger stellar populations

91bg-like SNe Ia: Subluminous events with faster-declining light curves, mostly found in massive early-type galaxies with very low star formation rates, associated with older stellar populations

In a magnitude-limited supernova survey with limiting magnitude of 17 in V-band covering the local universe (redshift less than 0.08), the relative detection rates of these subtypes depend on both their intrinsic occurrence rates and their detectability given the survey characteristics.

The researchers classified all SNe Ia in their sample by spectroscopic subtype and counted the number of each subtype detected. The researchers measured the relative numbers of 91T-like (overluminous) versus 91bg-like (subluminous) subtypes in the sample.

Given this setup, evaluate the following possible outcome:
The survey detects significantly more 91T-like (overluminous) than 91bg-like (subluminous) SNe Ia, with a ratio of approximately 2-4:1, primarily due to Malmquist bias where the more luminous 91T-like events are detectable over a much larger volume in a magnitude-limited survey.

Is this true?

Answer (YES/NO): YES